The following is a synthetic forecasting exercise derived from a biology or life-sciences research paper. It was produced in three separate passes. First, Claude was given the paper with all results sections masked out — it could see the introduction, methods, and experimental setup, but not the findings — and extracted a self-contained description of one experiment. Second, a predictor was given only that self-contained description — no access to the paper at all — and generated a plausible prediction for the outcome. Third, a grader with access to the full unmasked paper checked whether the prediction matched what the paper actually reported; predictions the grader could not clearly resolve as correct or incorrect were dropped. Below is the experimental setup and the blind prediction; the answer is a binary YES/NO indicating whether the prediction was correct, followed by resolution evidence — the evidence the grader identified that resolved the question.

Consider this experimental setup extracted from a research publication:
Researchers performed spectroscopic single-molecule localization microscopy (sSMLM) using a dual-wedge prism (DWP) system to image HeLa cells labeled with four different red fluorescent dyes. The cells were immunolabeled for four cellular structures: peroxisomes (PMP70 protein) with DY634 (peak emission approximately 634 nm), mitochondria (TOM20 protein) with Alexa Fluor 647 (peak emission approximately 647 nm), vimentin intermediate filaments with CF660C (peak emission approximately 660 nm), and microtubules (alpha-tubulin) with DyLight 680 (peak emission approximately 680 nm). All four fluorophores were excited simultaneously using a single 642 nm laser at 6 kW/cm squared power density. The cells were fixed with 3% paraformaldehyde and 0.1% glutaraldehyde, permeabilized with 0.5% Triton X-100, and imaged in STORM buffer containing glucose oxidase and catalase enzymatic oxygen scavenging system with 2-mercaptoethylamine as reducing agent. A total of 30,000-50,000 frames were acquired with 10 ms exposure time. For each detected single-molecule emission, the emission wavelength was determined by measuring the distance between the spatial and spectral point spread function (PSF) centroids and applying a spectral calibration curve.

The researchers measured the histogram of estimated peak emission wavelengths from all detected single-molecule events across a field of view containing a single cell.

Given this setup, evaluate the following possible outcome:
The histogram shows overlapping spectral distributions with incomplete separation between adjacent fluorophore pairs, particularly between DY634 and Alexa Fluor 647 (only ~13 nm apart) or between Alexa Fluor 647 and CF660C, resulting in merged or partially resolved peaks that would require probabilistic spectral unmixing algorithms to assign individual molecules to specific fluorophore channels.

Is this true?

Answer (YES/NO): NO